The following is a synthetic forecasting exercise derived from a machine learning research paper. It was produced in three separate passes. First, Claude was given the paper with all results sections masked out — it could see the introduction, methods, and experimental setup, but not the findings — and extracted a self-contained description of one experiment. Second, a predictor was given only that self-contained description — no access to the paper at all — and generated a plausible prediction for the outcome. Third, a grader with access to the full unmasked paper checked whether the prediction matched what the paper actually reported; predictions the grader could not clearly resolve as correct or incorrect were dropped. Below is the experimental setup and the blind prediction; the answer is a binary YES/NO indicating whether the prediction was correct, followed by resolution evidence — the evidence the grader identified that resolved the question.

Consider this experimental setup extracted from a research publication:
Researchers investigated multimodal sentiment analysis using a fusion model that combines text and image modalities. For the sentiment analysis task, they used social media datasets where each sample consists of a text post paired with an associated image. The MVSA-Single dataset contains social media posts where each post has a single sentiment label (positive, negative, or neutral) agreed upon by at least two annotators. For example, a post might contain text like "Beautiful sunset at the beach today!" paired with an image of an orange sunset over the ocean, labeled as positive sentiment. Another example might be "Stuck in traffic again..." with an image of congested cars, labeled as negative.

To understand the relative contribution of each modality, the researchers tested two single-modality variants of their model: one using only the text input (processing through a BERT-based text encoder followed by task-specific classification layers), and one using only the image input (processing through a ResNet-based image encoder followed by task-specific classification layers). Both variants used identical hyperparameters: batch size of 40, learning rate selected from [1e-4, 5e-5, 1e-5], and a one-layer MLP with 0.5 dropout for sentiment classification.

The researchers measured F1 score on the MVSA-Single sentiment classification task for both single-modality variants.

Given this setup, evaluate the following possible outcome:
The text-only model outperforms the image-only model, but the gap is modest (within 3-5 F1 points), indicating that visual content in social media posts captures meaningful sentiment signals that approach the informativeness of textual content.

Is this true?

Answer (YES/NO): NO